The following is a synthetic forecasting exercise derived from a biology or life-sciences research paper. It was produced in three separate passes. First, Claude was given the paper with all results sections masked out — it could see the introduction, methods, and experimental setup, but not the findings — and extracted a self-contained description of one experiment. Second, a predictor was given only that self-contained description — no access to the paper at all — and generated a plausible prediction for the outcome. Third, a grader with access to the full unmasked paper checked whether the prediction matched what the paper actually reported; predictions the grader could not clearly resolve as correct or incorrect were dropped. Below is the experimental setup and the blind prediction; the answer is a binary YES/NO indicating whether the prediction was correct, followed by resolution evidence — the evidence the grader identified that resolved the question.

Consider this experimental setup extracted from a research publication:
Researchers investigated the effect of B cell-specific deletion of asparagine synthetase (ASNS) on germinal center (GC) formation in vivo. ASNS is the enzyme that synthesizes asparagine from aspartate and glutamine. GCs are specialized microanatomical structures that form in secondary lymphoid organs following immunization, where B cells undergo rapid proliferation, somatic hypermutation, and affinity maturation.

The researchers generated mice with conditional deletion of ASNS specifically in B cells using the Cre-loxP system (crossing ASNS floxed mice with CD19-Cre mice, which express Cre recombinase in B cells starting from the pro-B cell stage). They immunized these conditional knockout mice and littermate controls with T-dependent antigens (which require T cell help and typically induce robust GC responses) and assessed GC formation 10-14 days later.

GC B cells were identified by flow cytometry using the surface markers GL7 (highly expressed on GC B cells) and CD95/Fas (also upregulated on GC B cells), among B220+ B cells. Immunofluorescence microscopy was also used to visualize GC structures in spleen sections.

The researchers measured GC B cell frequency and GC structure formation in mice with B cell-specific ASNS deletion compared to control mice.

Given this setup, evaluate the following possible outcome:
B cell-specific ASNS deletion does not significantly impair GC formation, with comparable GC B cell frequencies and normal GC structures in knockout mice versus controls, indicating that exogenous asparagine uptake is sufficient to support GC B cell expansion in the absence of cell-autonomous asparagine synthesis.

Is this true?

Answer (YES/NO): NO